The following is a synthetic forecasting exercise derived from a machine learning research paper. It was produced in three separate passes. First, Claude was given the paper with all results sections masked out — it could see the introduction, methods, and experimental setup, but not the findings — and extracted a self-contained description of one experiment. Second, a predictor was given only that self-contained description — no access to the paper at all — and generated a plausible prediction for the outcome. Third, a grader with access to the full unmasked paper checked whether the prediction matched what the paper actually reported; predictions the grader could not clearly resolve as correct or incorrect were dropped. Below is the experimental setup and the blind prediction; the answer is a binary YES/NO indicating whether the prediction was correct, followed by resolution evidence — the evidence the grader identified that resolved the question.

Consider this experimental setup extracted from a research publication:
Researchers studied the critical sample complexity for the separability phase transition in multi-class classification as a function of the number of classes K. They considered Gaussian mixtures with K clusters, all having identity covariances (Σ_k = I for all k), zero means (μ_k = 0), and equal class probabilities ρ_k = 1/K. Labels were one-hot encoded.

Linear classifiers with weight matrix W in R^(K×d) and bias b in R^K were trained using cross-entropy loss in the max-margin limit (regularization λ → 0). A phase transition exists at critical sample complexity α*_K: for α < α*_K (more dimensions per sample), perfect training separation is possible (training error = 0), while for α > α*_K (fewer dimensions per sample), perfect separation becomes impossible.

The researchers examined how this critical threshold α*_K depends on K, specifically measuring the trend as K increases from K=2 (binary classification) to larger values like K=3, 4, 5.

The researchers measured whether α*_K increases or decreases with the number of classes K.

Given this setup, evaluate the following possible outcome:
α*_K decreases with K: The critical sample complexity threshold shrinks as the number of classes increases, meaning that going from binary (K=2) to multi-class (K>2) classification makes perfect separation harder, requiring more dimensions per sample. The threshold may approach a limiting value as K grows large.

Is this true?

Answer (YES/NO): NO